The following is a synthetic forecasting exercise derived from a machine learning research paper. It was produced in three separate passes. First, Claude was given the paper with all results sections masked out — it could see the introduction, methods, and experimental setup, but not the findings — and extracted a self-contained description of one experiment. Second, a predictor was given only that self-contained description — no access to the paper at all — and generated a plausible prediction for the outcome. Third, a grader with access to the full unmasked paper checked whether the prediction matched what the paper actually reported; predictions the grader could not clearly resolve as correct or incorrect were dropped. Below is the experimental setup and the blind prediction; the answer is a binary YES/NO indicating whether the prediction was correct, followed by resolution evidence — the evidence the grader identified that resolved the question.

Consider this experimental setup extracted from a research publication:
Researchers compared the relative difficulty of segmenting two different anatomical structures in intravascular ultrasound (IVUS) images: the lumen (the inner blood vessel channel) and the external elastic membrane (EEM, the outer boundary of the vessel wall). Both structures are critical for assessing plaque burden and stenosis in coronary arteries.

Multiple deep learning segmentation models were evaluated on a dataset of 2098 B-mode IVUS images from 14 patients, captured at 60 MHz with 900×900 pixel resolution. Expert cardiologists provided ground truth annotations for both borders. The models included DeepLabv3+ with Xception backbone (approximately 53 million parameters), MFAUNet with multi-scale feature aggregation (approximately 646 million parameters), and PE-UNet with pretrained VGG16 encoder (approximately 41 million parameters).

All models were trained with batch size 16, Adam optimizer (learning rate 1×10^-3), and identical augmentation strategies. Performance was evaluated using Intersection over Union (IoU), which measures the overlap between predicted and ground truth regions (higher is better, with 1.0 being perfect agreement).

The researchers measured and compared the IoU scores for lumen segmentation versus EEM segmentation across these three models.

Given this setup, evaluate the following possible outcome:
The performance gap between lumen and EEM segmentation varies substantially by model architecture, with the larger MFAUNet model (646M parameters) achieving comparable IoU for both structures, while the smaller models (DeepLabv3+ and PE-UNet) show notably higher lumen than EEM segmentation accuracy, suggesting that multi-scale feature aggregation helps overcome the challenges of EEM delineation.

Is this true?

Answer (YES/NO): NO